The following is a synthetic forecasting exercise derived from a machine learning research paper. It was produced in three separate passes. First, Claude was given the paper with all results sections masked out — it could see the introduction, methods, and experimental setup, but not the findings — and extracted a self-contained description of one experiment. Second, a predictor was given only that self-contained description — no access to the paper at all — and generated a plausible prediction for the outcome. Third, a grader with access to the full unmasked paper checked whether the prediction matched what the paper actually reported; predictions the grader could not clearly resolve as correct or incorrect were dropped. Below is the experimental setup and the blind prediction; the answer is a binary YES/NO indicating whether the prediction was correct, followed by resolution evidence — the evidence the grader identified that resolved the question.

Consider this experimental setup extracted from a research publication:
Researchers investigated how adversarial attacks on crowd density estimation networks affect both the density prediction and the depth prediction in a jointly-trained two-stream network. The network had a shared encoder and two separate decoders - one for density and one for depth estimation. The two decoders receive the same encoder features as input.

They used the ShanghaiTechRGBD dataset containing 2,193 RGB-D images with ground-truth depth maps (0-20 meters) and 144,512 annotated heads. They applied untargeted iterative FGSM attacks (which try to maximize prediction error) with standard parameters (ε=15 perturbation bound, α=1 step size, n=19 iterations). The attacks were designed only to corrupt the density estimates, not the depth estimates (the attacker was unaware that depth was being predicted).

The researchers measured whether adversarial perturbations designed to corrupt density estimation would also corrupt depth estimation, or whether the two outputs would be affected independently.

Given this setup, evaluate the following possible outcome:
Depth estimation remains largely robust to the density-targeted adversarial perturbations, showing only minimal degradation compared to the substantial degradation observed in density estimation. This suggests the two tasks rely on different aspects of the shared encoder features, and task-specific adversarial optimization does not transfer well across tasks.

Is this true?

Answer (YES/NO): NO